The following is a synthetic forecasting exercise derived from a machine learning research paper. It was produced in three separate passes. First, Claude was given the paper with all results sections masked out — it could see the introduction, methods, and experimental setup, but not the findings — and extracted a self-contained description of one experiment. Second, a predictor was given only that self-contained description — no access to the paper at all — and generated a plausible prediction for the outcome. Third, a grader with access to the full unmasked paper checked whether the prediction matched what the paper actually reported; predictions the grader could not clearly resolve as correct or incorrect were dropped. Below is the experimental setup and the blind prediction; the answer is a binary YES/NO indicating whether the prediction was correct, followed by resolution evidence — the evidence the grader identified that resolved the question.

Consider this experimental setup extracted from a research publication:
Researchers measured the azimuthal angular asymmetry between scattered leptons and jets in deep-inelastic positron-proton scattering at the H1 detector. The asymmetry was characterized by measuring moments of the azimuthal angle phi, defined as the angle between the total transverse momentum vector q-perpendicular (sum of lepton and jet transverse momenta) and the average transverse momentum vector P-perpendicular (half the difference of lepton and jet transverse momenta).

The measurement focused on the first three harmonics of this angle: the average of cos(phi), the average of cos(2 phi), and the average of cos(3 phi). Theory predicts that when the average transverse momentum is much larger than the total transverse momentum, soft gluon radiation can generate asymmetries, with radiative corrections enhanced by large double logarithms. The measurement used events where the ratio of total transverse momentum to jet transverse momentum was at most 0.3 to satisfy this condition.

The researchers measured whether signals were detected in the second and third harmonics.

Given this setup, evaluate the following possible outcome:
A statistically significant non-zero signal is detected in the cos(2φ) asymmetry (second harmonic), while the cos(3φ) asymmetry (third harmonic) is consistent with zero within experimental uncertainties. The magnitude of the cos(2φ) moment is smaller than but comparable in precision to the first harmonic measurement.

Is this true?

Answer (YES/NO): NO